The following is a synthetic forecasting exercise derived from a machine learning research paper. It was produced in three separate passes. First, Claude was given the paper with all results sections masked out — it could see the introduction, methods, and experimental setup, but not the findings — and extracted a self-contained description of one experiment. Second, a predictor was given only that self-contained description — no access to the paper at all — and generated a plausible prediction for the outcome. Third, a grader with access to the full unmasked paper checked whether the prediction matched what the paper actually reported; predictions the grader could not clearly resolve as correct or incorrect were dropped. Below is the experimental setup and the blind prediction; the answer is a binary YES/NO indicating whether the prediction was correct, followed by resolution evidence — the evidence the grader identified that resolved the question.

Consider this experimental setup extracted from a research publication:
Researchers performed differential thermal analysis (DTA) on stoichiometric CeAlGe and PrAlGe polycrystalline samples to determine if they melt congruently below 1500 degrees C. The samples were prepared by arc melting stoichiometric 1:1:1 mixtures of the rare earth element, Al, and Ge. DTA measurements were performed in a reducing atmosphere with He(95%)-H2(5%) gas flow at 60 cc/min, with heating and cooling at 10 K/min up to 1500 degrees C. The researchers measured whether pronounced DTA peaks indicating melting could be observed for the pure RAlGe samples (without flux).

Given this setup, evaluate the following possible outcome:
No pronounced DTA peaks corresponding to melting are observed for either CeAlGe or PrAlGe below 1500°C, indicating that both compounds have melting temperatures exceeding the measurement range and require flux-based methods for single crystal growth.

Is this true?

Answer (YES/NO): NO